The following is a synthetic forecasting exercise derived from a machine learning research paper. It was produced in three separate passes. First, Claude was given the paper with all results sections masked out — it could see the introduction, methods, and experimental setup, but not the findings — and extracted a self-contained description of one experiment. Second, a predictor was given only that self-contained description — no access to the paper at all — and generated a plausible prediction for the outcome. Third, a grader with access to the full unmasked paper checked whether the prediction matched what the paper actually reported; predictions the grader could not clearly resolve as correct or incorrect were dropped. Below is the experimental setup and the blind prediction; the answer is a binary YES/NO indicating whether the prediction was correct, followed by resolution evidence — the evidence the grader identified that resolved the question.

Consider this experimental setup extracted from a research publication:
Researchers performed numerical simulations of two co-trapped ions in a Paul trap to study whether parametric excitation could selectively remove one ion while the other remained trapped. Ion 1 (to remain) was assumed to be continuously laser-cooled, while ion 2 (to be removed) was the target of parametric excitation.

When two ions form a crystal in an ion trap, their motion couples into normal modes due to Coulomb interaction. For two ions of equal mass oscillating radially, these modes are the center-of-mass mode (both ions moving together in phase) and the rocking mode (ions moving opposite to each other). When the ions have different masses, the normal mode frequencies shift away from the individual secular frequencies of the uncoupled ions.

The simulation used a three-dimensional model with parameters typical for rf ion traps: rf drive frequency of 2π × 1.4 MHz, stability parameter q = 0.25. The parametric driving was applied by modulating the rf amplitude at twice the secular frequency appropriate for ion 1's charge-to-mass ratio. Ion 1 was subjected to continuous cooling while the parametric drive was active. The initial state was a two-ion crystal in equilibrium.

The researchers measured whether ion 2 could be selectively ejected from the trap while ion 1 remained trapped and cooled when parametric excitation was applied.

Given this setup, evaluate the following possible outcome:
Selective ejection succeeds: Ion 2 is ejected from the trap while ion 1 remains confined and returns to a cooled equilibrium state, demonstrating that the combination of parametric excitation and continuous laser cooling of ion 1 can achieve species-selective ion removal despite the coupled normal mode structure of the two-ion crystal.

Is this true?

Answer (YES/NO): YES